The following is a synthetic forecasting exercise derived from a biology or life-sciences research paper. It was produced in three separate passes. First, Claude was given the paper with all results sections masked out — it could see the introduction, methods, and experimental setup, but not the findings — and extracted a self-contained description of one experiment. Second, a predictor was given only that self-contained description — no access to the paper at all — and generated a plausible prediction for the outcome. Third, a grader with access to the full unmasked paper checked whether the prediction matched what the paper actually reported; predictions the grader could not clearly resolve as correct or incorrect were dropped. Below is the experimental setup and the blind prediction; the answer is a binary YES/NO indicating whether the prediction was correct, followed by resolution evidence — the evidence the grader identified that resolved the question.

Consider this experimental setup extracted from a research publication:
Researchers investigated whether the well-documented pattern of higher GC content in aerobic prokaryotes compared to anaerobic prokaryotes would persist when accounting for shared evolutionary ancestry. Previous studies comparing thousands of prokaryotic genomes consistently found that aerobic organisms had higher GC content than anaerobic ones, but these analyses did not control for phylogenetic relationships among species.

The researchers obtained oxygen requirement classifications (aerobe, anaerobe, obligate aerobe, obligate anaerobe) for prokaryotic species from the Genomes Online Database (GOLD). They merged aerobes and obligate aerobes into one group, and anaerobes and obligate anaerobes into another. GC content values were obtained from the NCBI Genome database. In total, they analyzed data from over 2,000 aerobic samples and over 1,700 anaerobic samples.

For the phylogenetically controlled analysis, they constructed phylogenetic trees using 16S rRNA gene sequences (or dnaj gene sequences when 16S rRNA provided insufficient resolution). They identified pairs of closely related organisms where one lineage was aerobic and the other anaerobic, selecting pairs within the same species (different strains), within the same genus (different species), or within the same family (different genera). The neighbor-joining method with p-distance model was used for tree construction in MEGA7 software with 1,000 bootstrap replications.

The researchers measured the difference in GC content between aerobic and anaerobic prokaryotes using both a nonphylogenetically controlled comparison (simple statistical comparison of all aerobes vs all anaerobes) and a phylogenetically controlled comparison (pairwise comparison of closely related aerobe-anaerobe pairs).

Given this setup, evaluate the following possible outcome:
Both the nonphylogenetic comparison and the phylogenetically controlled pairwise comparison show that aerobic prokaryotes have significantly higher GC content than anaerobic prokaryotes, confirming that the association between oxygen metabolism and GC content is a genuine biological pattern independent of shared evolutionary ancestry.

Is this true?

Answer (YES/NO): NO